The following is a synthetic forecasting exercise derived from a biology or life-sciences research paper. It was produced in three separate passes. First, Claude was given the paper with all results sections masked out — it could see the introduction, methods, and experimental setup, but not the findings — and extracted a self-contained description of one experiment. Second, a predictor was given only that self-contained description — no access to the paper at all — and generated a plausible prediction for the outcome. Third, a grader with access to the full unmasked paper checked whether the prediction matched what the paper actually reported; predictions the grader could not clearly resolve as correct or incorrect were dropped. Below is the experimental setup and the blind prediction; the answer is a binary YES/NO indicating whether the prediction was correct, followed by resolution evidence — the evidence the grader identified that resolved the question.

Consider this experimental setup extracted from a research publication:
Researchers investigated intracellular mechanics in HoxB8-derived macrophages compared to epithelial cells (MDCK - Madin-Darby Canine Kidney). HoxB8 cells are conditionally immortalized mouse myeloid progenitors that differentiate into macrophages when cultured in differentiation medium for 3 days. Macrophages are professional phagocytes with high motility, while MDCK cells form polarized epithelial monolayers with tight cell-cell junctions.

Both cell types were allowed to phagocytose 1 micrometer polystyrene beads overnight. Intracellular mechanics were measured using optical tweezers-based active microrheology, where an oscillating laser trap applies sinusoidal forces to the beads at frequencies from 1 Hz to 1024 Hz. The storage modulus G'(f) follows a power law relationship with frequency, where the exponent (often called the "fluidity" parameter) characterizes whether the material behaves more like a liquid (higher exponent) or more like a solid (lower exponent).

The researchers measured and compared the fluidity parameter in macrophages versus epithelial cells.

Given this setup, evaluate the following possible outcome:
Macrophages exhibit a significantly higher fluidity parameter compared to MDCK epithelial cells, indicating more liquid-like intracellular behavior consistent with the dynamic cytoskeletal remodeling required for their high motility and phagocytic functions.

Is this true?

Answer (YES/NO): YES